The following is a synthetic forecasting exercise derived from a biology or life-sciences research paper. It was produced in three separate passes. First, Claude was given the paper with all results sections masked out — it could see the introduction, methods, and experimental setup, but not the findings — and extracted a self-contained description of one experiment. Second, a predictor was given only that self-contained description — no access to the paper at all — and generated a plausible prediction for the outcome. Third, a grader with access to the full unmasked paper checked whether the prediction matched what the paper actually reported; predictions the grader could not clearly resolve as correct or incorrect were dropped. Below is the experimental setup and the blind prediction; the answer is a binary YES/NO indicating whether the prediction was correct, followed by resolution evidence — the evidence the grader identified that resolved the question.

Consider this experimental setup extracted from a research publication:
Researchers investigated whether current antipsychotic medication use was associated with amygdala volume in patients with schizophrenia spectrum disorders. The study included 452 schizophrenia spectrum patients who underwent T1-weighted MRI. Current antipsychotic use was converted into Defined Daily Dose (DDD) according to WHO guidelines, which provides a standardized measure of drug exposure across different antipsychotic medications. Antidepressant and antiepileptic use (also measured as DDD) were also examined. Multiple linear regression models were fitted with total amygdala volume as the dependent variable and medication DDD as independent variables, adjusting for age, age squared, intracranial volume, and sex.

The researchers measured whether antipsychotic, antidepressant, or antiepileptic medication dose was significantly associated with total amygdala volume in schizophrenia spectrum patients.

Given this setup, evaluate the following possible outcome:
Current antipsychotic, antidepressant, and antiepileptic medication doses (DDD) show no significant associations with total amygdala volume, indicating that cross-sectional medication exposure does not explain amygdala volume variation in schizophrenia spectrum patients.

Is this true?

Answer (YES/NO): YES